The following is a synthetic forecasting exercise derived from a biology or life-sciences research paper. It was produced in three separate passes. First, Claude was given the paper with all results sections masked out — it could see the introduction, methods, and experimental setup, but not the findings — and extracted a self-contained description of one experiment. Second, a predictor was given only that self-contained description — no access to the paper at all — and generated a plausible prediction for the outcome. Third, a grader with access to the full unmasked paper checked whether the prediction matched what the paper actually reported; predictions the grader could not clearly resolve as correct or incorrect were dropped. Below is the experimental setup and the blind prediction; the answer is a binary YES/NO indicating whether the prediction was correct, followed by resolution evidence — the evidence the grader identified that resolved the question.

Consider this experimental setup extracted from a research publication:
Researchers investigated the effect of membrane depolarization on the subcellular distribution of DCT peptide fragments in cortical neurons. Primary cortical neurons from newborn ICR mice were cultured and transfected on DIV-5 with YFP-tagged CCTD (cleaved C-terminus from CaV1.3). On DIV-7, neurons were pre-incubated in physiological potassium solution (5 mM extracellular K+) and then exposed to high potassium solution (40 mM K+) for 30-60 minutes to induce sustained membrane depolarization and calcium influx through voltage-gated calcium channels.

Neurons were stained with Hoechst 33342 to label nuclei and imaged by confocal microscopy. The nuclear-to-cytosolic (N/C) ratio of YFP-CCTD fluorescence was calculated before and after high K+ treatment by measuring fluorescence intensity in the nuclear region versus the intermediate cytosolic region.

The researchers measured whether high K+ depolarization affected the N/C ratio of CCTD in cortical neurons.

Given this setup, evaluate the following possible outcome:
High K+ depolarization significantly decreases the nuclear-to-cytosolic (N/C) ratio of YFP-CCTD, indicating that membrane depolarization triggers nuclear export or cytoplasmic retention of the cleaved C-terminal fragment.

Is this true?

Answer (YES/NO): YES